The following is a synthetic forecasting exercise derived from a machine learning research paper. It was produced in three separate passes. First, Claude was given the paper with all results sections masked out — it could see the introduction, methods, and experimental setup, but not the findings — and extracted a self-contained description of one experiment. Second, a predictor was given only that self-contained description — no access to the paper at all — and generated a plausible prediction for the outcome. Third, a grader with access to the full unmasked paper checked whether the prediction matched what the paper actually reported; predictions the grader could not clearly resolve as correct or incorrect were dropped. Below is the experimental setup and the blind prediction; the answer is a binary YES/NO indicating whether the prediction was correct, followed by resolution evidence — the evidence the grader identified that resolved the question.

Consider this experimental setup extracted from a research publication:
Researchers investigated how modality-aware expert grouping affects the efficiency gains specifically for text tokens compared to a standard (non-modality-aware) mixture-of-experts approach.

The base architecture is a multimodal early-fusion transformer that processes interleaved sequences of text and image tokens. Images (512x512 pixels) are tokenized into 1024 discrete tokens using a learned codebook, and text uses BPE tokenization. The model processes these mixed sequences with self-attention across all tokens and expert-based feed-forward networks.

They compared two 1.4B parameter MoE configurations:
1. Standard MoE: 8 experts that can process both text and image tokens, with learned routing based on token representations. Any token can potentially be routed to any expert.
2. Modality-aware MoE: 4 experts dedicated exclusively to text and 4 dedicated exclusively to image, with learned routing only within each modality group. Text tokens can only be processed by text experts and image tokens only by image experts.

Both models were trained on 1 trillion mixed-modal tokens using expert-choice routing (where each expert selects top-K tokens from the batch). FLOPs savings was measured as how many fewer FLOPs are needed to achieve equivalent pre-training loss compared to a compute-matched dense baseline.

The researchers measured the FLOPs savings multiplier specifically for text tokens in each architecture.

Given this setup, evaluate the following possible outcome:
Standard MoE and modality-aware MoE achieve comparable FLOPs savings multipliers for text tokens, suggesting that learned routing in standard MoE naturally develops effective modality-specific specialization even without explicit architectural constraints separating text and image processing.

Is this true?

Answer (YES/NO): NO